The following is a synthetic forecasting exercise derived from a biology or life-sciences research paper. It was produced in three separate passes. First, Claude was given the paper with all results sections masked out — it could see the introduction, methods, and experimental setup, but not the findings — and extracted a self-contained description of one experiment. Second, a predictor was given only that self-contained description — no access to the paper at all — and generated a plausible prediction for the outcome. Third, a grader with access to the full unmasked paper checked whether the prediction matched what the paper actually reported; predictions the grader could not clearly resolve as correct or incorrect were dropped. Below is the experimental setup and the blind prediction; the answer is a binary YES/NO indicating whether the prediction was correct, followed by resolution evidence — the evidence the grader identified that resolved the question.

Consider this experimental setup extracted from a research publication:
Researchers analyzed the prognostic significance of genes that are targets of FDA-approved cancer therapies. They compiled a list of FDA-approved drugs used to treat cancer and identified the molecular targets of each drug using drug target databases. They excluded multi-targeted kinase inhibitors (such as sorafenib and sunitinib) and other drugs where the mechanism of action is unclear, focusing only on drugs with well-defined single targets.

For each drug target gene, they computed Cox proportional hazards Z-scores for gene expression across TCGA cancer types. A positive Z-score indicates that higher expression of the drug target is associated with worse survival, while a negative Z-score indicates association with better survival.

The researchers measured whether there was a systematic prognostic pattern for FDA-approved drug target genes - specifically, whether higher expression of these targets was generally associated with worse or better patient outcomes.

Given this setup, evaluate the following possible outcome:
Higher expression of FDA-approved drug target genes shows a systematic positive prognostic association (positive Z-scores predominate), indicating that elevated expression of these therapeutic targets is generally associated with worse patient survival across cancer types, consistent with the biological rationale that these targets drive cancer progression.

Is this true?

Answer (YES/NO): NO